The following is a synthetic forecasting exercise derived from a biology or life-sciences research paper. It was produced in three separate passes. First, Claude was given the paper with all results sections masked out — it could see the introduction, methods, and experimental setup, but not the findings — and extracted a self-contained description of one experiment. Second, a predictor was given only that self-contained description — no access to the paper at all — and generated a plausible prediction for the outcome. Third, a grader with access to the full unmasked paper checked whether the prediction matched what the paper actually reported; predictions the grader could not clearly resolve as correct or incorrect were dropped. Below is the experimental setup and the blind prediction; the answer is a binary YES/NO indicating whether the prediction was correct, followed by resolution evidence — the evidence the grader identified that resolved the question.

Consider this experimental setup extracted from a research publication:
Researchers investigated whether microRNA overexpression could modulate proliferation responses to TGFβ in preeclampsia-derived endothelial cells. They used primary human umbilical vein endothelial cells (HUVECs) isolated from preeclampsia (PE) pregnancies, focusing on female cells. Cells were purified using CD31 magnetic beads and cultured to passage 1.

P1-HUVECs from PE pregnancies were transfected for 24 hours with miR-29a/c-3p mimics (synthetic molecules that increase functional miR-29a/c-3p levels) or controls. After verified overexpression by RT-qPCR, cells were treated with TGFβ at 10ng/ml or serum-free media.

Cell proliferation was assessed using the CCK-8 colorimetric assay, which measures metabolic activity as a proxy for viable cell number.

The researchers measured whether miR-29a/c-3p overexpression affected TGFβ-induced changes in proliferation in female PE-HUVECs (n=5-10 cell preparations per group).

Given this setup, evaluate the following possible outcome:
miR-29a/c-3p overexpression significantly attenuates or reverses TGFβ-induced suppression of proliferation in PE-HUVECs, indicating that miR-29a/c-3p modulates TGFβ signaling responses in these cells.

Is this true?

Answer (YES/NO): NO